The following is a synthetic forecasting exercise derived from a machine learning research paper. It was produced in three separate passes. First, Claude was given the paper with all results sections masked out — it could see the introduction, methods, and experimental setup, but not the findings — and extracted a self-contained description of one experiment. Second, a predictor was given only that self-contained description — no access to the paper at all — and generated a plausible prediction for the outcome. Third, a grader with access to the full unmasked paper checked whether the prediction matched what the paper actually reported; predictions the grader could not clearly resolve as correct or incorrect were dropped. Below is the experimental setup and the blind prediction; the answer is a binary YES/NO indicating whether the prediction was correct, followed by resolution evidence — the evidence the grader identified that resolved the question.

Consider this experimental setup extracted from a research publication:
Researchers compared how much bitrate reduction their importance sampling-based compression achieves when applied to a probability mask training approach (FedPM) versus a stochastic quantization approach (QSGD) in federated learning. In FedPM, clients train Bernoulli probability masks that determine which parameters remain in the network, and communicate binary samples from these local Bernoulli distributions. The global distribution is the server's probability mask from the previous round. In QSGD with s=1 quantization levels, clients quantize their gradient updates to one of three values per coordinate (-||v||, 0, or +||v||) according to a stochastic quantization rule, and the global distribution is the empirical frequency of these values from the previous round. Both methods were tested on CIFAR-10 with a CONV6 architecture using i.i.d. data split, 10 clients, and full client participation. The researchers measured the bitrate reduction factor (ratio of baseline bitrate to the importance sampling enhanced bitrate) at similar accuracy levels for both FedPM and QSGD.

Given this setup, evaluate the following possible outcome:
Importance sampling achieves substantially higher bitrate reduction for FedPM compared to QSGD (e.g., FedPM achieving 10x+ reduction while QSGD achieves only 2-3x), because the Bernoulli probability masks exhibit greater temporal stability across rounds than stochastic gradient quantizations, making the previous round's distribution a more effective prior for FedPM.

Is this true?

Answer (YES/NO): NO